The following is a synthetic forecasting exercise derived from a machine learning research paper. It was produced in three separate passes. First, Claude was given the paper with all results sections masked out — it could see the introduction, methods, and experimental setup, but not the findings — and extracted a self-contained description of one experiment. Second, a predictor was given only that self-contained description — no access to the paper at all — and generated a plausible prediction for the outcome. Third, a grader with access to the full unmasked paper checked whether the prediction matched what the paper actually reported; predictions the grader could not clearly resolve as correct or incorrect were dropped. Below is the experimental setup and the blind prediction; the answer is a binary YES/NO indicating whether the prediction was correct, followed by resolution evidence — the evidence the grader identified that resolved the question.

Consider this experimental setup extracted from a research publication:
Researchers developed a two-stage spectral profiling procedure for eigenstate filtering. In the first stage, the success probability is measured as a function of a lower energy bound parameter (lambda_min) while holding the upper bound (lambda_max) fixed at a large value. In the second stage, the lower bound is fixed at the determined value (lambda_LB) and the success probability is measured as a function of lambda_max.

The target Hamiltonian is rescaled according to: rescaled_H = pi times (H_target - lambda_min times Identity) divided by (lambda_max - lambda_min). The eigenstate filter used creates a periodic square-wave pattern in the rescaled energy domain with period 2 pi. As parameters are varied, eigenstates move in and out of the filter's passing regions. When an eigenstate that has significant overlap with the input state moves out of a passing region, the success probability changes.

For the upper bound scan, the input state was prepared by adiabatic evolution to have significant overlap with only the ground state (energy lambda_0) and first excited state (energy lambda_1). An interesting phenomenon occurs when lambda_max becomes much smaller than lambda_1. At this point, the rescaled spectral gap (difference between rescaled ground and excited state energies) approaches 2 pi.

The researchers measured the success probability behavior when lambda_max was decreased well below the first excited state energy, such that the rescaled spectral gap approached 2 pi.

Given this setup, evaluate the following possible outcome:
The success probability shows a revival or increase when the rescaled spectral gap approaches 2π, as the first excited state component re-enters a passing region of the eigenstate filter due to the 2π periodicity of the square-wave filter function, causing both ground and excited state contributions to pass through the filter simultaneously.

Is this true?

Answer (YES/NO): YES